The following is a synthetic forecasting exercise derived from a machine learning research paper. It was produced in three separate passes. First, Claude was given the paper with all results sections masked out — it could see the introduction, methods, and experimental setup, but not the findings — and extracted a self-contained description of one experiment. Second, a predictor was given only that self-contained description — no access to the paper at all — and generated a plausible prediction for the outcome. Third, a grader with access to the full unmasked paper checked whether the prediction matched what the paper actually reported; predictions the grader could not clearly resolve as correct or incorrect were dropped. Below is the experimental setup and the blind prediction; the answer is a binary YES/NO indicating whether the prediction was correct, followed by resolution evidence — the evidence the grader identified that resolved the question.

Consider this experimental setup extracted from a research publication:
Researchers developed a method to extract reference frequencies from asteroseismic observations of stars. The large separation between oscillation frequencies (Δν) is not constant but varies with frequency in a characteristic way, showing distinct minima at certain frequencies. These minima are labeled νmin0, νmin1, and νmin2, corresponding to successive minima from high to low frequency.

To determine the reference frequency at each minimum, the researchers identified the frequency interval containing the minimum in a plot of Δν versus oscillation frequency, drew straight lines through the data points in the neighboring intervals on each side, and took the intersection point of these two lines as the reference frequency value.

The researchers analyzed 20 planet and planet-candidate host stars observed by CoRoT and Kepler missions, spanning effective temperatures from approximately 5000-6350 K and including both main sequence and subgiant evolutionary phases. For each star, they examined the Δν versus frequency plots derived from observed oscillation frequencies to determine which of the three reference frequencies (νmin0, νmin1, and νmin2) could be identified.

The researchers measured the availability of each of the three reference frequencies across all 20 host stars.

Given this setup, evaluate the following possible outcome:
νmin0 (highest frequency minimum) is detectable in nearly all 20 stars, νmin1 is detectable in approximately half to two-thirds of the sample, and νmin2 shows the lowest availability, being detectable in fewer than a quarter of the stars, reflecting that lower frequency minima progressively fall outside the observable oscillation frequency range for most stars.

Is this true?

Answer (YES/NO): NO